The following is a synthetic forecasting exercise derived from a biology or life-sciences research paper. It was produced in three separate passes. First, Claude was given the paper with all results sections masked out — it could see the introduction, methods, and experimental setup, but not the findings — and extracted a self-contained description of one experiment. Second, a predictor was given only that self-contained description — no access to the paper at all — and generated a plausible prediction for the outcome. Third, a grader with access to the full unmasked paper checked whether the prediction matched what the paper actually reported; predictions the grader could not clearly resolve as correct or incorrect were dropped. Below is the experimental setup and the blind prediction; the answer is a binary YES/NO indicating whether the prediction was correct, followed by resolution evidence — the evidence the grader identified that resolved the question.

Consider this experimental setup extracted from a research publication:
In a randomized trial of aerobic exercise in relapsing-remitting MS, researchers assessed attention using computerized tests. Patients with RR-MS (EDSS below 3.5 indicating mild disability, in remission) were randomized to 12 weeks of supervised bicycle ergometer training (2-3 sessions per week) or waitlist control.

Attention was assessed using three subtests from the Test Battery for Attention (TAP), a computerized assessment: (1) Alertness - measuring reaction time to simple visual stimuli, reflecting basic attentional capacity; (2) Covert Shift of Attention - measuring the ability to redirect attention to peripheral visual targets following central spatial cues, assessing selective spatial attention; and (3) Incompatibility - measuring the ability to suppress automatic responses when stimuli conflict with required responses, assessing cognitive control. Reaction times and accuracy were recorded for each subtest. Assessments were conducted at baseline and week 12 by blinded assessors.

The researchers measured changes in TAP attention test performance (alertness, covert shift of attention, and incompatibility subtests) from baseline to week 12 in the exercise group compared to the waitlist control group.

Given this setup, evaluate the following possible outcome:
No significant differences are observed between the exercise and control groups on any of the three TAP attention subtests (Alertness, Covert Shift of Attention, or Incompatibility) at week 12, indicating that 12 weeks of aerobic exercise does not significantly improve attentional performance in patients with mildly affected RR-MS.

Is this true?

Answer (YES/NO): YES